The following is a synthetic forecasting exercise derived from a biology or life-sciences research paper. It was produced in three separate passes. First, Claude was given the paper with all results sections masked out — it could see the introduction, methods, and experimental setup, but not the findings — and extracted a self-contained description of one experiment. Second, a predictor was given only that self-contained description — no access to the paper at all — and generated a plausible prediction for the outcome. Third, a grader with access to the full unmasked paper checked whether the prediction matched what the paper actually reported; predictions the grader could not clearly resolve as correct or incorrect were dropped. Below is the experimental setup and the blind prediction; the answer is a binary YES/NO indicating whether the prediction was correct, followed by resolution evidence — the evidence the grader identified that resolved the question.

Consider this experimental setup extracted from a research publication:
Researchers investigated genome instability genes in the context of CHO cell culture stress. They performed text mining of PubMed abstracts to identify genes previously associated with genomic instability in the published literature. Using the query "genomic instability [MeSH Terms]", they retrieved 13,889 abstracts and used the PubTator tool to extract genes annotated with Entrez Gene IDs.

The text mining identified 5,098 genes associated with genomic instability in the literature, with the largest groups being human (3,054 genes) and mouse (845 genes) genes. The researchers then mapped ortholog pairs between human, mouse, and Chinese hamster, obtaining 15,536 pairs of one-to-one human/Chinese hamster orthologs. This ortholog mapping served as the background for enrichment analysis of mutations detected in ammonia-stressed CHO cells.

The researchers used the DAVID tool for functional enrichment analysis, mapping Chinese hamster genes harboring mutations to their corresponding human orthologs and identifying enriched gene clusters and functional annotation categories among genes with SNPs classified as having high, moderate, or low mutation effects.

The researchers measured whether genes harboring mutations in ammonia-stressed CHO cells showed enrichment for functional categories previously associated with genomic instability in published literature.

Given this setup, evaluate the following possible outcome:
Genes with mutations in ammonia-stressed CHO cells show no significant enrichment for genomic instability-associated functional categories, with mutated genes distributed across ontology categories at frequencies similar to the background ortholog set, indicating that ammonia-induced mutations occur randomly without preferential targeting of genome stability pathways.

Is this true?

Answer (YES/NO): NO